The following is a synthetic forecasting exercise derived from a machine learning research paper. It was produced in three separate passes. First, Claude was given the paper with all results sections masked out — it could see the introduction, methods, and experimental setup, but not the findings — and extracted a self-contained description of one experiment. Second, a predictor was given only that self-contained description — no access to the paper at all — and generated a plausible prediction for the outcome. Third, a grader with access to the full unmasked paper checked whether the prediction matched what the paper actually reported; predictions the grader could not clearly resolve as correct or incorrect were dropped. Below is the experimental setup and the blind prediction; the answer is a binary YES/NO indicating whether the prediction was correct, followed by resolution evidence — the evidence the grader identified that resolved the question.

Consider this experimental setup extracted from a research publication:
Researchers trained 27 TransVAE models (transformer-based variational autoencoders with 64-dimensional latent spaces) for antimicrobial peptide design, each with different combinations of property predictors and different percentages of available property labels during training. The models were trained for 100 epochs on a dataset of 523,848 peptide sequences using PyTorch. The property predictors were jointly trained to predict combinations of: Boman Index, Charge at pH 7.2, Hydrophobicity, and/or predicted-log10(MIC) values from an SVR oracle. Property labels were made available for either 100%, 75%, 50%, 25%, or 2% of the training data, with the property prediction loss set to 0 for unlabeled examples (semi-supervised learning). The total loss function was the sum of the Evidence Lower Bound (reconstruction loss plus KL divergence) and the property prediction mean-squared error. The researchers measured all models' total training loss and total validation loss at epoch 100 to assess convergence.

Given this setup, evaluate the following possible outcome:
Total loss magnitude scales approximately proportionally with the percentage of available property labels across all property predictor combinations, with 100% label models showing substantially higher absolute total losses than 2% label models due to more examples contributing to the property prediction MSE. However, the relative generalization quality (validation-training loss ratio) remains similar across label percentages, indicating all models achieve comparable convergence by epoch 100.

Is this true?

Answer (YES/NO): NO